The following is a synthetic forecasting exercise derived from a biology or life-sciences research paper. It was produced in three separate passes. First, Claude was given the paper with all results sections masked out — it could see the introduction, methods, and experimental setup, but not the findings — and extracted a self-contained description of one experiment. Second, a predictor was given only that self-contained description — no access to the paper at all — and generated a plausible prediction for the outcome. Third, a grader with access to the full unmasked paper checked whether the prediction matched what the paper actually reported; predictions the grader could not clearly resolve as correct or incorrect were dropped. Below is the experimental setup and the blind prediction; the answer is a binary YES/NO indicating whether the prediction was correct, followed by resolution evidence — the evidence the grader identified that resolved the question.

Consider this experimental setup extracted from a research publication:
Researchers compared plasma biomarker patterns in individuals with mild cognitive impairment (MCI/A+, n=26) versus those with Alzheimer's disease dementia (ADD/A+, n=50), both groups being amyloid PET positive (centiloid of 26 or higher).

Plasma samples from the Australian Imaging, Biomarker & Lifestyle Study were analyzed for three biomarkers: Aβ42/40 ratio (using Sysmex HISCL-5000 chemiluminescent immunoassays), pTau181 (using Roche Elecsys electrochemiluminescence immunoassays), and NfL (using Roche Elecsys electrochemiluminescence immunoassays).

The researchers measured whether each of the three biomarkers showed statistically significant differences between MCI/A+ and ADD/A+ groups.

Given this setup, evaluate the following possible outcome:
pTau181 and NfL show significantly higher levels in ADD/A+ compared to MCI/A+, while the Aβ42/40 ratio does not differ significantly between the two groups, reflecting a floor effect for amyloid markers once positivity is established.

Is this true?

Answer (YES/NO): NO